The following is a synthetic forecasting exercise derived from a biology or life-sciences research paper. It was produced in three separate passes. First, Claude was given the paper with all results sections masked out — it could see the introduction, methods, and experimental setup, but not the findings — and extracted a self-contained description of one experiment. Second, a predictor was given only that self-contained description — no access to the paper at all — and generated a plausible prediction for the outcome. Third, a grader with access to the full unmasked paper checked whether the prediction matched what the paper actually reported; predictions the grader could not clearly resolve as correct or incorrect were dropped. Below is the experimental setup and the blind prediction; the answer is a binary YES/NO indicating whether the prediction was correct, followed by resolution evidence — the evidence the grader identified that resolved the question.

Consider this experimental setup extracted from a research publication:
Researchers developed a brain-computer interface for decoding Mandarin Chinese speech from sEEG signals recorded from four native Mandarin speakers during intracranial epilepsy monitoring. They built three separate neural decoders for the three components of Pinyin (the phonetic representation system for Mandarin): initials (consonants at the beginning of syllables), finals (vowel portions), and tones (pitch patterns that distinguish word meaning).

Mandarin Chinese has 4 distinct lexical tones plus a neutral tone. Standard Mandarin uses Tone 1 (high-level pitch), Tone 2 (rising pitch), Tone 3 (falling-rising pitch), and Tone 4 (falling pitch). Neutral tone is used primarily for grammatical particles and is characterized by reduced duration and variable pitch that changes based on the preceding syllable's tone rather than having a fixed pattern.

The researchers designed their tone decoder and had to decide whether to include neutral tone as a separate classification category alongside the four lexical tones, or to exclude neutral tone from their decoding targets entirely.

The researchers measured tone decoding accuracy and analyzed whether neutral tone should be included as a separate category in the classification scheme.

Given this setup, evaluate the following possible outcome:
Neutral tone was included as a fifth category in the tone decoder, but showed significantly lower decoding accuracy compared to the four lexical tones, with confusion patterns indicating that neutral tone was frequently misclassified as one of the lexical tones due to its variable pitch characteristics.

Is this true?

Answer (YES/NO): NO